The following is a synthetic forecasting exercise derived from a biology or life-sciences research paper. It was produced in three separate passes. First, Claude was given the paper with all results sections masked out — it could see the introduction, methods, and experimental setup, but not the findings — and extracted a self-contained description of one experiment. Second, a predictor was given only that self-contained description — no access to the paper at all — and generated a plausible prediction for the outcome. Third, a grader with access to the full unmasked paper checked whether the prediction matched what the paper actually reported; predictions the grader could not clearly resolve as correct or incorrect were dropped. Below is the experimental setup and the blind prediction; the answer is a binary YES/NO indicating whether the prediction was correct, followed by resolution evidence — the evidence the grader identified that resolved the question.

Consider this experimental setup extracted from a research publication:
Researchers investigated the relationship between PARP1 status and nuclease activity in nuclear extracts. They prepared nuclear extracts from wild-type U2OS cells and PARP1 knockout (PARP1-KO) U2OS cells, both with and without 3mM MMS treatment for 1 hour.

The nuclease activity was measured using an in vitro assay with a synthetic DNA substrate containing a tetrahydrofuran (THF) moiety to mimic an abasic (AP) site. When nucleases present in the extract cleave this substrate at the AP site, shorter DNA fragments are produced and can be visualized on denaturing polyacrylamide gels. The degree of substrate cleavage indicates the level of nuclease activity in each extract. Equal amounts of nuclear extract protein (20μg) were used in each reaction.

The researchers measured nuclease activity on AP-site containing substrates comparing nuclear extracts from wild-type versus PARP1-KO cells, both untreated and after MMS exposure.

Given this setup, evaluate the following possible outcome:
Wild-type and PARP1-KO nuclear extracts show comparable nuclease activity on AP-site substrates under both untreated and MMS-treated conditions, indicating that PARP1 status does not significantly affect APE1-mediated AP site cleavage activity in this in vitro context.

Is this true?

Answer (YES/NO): NO